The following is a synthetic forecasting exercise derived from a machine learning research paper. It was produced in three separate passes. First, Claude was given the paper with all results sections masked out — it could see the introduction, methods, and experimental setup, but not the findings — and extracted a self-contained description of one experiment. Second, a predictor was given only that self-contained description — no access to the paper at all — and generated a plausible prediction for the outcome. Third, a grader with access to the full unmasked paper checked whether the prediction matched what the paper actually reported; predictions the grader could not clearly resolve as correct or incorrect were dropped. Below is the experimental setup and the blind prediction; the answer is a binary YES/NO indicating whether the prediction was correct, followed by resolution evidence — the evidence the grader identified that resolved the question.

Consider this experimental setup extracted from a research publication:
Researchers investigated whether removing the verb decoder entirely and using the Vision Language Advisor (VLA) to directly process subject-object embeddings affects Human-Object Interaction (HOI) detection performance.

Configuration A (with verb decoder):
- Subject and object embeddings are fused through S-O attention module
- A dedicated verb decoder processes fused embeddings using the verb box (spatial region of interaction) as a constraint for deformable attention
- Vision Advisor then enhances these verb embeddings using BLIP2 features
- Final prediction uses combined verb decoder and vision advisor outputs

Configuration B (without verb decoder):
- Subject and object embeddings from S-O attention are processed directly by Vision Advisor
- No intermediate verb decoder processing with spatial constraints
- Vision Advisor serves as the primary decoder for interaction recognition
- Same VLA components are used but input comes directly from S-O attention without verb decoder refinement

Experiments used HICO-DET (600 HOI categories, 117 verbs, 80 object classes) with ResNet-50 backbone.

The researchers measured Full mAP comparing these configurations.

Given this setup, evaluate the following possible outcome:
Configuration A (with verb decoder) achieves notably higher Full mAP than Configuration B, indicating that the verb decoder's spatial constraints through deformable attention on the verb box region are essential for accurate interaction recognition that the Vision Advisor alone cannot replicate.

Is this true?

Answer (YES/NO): NO